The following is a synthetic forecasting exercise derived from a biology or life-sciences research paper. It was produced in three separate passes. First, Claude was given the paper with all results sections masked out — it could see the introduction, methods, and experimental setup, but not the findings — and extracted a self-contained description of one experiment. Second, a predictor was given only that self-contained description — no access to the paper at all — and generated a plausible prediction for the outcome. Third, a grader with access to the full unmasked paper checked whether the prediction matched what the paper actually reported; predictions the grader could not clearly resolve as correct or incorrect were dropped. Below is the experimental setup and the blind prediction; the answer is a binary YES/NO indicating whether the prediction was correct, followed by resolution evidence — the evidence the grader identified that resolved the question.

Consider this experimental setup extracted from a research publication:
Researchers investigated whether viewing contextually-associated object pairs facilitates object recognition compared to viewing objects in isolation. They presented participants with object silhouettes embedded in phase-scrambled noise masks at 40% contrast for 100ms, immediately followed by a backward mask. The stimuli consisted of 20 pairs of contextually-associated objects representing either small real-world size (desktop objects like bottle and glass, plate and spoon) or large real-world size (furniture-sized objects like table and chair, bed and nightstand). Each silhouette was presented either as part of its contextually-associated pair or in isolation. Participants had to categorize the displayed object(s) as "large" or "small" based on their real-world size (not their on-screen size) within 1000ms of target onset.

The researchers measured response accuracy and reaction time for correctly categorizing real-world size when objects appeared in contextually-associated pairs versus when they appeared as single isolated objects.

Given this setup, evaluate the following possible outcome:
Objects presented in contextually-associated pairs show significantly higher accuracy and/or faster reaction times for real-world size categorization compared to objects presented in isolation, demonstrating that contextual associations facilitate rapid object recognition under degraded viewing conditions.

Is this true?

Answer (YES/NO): YES